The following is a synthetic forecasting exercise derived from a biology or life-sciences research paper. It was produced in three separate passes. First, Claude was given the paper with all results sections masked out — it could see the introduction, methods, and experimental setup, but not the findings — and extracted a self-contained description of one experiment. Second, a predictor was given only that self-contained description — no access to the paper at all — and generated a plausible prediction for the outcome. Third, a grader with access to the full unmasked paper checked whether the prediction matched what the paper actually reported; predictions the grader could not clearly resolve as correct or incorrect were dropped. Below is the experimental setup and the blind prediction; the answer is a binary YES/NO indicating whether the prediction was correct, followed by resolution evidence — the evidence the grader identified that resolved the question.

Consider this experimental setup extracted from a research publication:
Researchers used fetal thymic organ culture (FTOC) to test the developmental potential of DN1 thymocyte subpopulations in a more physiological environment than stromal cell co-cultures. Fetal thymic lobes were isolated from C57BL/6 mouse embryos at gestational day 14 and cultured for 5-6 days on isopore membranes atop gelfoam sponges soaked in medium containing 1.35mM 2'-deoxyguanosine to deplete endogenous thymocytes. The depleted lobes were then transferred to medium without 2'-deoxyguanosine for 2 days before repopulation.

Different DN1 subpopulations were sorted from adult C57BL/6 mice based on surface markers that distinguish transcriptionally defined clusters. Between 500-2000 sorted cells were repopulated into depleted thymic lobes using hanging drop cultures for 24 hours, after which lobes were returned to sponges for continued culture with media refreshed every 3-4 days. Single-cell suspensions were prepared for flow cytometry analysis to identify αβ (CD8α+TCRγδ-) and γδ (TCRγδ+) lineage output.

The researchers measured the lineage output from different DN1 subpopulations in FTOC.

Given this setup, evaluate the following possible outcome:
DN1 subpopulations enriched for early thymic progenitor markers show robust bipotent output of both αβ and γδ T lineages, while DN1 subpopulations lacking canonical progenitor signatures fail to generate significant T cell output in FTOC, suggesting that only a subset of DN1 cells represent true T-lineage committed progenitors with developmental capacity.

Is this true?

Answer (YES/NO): NO